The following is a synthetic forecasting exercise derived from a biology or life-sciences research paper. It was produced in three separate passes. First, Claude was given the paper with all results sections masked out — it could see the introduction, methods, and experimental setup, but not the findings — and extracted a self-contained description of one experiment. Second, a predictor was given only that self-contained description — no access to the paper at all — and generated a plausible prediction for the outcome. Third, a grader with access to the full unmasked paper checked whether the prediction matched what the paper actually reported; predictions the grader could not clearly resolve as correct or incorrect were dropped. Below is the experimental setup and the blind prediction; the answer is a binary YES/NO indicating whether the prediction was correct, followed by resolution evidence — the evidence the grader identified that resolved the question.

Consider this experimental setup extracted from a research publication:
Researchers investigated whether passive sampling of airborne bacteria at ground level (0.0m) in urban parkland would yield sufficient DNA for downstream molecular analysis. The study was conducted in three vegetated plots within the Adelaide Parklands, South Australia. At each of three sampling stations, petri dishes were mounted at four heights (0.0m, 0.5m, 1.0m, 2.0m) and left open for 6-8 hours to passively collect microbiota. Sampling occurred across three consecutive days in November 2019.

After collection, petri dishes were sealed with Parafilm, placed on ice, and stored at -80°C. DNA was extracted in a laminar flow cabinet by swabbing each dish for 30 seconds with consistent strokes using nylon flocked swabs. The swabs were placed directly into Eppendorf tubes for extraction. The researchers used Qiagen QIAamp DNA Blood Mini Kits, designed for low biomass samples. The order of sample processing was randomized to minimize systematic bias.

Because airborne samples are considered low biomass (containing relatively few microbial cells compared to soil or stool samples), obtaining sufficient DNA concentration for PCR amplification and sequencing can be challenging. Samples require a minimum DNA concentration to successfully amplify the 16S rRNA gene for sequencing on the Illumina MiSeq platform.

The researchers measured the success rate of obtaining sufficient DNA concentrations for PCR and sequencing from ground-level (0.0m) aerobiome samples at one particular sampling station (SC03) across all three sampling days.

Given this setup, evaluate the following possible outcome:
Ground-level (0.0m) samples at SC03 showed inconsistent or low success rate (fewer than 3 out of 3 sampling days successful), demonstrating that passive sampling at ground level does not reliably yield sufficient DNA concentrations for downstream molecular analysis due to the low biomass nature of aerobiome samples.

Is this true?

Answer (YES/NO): YES